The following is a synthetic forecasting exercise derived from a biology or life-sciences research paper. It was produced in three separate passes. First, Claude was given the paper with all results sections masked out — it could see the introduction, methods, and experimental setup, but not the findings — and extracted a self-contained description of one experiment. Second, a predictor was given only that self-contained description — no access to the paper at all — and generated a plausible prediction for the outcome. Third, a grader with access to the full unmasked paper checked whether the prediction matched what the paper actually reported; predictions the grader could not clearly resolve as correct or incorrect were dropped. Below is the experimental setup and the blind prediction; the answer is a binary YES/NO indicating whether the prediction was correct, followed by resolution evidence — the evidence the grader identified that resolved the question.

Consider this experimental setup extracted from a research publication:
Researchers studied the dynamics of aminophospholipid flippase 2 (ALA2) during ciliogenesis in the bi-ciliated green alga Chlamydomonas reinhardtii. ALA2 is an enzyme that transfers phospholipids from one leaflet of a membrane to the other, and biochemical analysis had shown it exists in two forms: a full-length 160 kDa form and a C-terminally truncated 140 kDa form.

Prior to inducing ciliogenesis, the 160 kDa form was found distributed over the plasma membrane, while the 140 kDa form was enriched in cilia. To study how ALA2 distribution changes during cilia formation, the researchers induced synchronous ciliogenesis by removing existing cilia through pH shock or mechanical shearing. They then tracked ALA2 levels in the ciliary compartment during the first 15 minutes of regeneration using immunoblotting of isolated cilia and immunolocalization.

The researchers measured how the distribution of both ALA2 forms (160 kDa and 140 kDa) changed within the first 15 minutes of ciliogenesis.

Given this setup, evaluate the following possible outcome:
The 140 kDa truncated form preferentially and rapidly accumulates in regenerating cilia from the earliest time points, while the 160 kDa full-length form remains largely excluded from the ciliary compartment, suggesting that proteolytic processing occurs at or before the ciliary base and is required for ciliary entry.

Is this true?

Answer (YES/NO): NO